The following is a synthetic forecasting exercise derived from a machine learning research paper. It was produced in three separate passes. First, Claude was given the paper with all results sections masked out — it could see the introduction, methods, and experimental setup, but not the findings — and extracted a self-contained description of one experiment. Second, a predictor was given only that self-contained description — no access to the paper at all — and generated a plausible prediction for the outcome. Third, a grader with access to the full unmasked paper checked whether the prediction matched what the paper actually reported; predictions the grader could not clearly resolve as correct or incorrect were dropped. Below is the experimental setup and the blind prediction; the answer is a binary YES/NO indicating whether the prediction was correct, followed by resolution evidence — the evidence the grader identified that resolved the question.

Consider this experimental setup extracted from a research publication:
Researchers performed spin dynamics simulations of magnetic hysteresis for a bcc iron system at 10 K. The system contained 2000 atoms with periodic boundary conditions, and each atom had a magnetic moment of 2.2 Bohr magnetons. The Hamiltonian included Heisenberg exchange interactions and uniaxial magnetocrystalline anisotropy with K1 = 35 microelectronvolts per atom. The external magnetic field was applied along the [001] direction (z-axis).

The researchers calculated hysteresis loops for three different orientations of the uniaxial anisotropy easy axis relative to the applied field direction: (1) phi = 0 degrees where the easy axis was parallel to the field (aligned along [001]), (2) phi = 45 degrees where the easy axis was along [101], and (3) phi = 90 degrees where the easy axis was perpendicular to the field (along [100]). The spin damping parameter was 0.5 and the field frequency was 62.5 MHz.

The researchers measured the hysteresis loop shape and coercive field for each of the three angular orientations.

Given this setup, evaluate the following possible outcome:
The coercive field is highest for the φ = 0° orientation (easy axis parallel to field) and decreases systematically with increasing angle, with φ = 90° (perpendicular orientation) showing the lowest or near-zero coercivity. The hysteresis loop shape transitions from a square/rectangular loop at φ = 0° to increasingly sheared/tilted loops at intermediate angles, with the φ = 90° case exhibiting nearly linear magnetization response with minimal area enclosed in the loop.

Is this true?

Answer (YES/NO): YES